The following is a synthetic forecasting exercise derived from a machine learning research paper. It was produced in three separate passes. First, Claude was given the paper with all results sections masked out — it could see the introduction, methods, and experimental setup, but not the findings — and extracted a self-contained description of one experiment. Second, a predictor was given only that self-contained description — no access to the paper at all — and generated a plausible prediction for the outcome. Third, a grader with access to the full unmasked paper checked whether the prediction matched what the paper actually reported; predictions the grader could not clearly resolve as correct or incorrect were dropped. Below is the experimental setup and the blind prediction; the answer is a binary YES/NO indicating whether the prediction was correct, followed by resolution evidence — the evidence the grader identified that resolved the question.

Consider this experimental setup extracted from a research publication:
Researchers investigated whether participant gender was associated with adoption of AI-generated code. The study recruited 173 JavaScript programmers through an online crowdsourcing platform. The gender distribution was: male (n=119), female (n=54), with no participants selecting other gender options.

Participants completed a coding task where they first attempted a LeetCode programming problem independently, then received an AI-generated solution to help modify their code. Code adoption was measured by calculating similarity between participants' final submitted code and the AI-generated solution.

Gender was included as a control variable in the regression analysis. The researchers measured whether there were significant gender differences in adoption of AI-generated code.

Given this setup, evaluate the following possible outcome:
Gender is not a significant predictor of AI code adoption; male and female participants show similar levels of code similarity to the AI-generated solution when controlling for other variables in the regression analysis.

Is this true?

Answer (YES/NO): YES